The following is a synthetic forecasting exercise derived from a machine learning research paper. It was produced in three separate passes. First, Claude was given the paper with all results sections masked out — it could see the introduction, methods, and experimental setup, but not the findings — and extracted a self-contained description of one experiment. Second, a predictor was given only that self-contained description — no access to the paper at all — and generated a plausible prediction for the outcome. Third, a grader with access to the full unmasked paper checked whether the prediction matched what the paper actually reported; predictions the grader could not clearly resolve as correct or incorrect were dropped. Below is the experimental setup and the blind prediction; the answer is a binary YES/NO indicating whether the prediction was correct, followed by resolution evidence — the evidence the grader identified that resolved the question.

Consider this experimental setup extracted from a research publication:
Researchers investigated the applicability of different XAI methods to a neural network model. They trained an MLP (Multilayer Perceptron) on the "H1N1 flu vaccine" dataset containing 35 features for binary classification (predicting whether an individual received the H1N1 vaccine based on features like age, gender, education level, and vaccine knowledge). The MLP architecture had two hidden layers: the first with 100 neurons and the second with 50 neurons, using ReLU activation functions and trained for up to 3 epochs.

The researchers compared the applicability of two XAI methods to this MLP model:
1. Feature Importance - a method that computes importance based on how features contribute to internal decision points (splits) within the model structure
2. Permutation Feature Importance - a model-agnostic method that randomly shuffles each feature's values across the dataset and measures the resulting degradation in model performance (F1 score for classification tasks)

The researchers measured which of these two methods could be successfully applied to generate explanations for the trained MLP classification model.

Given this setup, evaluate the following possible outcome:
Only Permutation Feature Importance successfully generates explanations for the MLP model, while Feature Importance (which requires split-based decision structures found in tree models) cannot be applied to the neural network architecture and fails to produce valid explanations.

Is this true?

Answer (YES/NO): YES